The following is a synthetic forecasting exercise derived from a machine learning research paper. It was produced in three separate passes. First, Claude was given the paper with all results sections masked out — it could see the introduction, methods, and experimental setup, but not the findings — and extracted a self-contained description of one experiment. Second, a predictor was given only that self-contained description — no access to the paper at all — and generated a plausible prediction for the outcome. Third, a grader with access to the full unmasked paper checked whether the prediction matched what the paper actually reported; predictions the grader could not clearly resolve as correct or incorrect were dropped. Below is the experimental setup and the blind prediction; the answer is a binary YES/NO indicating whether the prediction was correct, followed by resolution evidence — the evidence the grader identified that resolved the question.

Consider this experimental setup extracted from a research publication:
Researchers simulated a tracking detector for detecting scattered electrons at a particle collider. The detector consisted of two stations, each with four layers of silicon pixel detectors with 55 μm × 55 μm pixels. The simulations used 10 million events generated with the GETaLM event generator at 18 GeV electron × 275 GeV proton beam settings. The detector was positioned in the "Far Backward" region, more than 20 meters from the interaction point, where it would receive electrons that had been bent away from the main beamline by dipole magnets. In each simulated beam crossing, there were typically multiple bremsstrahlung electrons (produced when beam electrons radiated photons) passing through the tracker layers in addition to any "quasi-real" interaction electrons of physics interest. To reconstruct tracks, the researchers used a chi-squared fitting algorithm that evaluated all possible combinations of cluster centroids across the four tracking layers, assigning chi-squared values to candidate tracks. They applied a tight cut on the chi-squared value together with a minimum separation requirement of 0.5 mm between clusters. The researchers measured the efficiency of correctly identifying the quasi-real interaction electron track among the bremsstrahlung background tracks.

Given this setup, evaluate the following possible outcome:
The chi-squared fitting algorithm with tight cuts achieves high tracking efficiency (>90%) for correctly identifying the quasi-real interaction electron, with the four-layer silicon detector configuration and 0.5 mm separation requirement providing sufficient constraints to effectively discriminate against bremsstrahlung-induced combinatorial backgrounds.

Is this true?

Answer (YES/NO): YES